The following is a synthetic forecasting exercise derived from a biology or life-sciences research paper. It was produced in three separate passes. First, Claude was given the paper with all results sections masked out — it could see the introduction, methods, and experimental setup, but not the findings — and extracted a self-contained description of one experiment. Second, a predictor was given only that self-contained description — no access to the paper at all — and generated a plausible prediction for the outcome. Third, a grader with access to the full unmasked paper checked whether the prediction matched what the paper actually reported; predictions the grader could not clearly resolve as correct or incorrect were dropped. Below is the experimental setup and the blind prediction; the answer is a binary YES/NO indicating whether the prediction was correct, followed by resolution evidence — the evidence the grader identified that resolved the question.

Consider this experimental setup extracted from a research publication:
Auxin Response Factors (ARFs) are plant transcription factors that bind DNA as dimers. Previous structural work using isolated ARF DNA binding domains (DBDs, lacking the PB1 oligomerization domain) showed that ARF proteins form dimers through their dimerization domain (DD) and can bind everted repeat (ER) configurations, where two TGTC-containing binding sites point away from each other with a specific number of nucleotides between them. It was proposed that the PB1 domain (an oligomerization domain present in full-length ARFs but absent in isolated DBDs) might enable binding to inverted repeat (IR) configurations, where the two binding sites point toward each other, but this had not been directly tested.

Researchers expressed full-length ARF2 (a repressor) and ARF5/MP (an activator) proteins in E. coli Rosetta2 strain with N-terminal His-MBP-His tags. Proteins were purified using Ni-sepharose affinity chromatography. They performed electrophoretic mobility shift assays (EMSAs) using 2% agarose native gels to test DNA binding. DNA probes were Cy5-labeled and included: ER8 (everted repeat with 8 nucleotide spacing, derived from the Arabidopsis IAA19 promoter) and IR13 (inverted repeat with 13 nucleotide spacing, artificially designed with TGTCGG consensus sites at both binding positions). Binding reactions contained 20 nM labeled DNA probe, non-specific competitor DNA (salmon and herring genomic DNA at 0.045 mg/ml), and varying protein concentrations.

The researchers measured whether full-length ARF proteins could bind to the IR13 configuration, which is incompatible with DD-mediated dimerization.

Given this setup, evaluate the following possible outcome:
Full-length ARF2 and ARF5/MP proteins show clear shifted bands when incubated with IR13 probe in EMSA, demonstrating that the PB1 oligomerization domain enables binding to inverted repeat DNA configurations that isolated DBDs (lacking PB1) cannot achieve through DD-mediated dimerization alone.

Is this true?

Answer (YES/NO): NO